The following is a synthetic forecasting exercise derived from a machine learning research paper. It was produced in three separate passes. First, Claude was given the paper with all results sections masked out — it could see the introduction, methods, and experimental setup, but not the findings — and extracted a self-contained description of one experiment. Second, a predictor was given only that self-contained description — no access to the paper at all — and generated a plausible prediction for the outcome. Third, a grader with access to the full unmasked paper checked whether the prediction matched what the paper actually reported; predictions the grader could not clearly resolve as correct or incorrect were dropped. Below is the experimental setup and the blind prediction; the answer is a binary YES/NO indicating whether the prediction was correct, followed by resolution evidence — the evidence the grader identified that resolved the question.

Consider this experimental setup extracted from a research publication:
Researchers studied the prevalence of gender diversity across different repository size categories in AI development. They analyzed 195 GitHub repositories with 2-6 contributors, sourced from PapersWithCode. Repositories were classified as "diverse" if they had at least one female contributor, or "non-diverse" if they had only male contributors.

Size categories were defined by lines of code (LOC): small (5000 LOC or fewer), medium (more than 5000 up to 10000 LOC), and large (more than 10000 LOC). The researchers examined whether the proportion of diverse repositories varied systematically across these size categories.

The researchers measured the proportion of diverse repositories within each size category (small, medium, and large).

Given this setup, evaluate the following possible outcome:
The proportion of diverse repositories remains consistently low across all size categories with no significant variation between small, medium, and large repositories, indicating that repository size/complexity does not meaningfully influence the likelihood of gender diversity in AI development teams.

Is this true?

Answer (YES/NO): NO